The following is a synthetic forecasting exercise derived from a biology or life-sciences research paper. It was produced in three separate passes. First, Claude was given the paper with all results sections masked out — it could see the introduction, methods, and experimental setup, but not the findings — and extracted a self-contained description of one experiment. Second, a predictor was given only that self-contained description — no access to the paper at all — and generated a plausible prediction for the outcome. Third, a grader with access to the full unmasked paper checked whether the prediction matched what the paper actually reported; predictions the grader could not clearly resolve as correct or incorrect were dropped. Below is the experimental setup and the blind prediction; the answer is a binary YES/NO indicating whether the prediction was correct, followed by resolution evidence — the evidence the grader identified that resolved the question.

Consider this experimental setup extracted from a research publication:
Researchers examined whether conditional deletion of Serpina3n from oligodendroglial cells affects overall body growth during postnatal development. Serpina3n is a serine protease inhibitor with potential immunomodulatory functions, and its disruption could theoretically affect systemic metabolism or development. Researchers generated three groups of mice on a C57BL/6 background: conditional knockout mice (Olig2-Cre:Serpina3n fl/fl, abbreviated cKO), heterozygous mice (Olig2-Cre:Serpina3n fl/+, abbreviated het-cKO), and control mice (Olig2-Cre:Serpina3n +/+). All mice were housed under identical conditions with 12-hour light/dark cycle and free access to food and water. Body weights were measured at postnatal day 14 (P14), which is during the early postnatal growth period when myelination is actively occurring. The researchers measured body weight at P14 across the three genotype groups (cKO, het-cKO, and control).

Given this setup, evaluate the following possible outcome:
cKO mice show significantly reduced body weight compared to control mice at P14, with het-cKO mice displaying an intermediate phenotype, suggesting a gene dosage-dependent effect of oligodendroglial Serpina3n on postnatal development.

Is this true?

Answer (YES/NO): NO